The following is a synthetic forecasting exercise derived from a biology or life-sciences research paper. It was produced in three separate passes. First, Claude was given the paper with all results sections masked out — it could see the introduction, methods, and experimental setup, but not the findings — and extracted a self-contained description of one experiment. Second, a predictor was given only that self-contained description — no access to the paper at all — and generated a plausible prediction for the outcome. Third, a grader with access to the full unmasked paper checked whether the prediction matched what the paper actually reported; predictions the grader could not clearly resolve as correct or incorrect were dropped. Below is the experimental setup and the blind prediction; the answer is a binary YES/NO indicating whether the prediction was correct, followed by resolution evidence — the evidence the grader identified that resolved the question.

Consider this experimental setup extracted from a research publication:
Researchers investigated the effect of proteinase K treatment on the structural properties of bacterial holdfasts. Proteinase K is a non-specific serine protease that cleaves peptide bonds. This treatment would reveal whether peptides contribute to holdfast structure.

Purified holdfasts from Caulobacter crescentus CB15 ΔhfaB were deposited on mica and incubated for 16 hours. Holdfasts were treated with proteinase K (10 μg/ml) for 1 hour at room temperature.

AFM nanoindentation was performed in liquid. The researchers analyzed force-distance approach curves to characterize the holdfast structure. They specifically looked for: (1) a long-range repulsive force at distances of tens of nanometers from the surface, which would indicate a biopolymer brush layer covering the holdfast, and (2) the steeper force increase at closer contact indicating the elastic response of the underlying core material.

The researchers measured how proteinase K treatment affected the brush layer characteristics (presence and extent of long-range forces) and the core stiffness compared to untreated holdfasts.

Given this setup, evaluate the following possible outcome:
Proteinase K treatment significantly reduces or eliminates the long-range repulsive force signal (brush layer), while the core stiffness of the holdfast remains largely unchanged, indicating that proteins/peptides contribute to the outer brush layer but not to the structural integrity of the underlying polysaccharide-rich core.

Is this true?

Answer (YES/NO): NO